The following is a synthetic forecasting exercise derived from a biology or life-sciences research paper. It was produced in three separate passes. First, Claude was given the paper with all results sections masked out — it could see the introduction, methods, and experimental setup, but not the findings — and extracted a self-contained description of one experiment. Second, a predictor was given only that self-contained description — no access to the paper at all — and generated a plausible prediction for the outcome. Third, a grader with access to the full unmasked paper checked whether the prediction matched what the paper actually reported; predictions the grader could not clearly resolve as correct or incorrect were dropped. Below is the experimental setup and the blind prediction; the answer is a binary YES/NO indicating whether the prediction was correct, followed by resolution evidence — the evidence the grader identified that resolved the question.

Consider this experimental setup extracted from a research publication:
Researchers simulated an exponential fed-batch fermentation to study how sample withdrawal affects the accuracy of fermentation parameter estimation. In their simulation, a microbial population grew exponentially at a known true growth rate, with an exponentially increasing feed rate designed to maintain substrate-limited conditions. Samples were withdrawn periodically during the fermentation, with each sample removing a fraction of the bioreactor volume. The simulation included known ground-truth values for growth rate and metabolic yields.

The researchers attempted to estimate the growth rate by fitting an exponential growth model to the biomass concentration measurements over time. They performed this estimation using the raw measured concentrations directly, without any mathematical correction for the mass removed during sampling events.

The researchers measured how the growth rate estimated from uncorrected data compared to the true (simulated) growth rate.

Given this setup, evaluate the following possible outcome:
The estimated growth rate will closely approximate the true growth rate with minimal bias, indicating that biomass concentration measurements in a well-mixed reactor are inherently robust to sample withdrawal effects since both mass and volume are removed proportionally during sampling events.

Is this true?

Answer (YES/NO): NO